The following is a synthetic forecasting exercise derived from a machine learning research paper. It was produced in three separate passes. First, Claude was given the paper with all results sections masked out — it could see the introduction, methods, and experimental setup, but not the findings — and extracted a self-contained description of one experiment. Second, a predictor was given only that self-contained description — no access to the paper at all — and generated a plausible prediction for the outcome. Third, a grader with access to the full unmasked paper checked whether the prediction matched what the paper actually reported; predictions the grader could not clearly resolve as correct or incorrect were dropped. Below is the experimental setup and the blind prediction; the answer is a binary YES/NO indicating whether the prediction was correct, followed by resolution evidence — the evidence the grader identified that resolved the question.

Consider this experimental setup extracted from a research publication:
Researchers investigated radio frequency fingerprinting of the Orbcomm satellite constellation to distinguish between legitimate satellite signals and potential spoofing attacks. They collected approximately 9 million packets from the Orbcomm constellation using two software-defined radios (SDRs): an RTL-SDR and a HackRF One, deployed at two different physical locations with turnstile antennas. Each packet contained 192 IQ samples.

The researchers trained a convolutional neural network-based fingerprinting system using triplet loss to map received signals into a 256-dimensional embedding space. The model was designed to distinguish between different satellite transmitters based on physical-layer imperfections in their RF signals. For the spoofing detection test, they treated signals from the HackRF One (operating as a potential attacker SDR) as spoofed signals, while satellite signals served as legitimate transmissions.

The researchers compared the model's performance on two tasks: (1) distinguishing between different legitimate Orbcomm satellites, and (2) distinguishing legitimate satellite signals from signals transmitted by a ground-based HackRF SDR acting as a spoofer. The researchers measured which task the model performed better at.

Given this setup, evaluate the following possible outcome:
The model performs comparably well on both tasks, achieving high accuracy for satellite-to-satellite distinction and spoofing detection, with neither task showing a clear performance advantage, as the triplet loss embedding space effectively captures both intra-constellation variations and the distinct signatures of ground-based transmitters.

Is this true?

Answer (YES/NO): NO